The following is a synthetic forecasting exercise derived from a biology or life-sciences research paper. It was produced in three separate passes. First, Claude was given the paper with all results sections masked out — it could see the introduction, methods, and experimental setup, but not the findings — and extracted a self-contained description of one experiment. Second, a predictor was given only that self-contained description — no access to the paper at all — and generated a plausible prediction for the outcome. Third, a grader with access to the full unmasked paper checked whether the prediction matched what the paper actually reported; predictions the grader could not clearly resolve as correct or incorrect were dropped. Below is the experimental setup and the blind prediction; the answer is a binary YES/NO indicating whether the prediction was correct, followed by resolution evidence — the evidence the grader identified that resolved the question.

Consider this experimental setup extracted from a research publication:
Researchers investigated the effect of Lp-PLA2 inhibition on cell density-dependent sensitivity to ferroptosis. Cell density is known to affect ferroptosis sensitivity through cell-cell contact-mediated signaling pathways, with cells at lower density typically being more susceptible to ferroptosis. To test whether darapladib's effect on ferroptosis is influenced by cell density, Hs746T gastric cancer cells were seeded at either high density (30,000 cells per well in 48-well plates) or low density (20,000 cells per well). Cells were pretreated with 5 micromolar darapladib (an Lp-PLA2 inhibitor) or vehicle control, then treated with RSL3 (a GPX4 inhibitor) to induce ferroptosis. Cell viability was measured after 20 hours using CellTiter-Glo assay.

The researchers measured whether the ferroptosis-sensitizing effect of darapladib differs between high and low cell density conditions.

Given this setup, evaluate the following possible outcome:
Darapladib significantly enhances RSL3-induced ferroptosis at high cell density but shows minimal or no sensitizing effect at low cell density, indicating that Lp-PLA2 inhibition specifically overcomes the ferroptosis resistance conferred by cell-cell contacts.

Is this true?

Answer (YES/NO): NO